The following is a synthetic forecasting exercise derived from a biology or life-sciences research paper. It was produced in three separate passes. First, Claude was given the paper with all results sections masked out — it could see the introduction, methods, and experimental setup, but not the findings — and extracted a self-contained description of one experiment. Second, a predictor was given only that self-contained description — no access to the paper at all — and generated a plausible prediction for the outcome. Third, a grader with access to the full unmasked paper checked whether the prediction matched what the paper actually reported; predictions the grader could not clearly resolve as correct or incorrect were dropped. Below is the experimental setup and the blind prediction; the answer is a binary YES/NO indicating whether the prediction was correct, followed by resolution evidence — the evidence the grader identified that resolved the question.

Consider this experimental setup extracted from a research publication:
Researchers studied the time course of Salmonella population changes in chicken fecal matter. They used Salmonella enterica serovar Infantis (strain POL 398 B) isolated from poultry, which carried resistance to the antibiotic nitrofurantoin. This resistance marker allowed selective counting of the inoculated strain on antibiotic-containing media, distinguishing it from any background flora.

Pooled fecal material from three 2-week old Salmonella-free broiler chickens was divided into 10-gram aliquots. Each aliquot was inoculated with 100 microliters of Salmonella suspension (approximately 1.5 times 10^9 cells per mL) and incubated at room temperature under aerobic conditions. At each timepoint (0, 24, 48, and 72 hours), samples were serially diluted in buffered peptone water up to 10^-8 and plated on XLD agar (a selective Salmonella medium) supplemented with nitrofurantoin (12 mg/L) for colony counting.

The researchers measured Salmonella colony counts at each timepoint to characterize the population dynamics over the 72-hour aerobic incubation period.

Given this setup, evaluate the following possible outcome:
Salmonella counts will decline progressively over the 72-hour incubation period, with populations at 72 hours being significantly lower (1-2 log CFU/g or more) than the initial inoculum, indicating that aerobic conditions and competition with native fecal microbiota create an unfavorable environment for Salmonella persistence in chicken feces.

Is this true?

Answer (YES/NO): NO